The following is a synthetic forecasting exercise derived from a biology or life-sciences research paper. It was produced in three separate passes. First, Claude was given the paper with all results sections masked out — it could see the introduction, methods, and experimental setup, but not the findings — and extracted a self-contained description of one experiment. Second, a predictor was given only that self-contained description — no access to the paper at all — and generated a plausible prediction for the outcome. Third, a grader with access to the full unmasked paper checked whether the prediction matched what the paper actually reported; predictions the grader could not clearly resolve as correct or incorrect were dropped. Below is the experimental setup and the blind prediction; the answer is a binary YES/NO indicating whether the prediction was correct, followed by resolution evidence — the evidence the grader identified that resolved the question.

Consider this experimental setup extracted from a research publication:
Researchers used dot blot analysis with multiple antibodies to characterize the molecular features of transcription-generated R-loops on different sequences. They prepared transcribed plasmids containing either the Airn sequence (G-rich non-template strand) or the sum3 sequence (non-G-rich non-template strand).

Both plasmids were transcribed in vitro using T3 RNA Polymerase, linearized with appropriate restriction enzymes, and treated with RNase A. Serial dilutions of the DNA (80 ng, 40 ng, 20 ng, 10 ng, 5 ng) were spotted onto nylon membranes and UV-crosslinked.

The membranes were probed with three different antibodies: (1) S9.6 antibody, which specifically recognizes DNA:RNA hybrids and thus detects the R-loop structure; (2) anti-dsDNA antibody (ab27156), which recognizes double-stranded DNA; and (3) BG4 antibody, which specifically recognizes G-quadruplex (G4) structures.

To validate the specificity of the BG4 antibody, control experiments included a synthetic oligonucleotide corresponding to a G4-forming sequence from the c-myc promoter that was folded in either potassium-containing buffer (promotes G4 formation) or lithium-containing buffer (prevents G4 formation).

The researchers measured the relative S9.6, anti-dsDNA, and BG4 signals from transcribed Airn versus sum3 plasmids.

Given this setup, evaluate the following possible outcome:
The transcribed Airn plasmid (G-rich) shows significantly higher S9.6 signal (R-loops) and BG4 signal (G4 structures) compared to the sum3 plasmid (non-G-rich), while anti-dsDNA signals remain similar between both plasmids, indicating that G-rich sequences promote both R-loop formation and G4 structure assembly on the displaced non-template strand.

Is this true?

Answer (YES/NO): NO